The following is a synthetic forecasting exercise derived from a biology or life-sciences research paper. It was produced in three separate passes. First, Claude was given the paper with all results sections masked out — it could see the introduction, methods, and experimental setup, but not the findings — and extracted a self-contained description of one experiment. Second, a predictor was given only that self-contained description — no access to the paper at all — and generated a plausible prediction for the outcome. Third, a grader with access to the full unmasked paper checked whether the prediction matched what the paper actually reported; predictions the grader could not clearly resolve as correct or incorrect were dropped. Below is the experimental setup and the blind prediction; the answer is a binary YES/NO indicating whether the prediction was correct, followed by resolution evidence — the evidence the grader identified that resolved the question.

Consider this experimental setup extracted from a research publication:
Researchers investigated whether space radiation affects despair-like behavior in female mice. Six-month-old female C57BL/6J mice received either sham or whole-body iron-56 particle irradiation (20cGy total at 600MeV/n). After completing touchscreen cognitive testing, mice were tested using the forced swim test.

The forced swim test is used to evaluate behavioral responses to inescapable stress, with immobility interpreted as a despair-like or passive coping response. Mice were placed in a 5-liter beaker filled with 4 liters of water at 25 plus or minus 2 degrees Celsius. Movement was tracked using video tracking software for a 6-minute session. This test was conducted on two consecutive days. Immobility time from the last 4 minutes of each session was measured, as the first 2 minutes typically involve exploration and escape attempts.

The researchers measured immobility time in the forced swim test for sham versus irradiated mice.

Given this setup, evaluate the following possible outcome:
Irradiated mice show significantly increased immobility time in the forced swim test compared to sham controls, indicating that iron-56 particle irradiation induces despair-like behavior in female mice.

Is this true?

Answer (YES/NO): NO